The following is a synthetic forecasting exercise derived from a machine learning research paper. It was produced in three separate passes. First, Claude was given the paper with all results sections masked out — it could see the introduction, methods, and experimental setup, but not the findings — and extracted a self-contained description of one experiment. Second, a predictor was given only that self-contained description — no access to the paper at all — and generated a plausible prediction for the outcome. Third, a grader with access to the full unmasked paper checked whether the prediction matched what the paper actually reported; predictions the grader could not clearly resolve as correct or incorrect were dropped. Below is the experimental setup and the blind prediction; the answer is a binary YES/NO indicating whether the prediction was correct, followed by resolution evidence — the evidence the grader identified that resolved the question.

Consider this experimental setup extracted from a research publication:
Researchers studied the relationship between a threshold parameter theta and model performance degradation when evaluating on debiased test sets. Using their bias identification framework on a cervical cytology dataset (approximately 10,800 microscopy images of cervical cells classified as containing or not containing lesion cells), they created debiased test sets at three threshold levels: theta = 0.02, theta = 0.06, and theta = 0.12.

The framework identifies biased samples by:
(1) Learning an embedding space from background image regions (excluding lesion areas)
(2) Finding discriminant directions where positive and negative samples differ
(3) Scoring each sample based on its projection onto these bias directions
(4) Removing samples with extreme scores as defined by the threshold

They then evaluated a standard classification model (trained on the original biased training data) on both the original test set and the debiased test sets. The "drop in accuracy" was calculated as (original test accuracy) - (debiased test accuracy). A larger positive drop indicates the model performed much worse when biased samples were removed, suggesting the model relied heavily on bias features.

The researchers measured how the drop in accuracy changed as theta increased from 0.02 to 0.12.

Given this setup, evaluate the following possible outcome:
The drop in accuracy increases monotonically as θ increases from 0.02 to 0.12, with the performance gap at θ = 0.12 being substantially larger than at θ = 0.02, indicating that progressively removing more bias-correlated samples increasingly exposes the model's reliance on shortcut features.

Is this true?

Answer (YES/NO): YES